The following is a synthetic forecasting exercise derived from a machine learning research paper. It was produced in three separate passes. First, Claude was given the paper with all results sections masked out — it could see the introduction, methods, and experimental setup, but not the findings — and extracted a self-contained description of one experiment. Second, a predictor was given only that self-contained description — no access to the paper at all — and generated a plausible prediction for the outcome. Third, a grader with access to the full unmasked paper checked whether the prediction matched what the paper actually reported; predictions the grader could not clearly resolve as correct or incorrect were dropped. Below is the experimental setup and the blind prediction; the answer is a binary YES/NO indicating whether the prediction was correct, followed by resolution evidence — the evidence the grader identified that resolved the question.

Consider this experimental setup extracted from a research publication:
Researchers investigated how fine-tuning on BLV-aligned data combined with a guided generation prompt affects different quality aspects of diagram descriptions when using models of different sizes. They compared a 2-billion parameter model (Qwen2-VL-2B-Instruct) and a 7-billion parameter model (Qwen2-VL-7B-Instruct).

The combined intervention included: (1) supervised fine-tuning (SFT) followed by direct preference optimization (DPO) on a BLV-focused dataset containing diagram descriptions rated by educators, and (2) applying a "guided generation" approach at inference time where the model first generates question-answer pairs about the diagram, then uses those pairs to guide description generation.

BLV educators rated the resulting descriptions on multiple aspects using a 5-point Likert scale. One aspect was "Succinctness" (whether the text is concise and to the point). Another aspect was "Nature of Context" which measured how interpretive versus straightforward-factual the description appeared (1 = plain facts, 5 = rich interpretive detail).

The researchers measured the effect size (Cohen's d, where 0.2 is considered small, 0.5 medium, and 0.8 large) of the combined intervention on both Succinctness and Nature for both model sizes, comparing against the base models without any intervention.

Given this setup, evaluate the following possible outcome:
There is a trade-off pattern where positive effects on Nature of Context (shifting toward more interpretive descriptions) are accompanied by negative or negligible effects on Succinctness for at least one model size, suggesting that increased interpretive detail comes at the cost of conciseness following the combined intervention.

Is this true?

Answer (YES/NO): YES